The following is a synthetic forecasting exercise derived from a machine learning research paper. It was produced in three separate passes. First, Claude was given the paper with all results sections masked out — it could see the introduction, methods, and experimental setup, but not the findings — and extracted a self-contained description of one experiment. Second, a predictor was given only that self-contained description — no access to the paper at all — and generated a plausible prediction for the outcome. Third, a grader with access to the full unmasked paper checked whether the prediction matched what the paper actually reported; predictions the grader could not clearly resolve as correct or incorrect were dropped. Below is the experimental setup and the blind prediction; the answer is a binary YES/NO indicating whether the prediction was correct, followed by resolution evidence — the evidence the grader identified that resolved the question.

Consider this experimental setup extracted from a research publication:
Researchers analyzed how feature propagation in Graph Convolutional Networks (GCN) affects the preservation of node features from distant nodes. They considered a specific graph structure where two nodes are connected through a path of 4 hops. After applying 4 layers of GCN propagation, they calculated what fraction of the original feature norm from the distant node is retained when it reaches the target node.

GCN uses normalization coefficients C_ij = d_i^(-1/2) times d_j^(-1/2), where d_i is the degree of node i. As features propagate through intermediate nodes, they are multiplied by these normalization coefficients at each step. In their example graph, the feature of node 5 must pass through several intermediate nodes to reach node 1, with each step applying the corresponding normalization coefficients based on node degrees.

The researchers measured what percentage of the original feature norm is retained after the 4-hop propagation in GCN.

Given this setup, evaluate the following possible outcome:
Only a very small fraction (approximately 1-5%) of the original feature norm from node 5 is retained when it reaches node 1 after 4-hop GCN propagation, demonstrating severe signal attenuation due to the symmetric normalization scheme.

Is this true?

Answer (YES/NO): YES